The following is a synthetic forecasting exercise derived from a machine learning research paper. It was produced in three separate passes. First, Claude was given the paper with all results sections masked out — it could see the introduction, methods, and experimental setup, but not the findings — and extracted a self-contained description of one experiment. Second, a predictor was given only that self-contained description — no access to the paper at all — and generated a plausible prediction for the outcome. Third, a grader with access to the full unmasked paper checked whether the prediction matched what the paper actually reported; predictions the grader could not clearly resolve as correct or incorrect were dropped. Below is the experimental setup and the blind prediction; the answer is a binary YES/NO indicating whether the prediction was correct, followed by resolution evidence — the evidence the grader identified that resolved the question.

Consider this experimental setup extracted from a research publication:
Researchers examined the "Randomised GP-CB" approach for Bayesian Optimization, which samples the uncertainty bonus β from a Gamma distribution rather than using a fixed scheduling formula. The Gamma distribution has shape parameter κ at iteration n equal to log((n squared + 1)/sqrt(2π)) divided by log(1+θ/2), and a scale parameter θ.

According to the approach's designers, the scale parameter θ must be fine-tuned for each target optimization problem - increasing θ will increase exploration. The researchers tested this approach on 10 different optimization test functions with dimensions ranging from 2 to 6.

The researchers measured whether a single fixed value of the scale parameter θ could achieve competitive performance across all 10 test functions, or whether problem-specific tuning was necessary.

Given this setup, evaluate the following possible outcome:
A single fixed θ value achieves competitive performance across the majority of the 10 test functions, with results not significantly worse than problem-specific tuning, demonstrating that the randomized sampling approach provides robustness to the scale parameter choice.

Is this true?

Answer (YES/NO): NO